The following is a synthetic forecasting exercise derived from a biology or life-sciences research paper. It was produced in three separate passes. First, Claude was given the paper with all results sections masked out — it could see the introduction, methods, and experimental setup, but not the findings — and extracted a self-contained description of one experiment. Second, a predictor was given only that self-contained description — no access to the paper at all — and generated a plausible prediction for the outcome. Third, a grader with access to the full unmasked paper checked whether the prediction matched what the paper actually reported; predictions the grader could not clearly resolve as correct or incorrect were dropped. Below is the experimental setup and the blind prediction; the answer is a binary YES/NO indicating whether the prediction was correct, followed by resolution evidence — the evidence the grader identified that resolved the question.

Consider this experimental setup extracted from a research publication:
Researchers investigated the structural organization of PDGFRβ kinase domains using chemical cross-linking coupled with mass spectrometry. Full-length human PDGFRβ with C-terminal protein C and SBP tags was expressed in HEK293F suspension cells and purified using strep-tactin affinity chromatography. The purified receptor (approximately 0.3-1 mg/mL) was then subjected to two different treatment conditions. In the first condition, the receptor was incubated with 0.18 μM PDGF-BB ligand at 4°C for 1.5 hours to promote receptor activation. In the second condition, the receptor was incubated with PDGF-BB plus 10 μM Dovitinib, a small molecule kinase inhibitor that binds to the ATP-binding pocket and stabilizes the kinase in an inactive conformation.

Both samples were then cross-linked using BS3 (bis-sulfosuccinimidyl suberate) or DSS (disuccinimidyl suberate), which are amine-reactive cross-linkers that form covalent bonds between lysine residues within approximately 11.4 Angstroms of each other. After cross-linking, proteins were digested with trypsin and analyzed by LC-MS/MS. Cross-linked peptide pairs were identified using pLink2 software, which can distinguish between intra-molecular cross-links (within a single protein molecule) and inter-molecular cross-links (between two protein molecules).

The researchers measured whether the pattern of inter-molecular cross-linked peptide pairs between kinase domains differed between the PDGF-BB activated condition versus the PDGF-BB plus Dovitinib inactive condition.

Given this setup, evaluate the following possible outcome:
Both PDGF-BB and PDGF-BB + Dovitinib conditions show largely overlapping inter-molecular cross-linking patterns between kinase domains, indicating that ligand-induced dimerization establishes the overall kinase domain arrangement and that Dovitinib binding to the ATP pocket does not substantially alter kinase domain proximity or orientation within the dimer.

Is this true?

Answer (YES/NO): NO